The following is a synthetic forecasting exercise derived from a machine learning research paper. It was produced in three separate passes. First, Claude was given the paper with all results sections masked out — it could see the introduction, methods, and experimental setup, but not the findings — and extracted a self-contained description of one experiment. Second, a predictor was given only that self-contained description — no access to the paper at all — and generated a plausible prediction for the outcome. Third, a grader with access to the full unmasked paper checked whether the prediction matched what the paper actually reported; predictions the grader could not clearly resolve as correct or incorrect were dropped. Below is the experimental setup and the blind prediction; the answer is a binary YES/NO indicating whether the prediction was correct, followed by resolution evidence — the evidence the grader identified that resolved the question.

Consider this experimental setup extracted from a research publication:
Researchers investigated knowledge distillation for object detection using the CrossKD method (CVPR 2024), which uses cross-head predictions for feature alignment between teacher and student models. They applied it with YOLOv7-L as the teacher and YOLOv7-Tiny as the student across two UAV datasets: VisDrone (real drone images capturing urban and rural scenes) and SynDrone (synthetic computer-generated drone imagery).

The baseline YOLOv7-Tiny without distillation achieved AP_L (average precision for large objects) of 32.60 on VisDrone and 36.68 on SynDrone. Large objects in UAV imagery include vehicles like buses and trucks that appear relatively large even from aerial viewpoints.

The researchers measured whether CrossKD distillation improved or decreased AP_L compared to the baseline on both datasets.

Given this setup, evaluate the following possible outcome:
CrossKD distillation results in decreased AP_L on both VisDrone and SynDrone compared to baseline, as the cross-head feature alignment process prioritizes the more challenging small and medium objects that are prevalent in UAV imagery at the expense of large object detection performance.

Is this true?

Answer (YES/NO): YES